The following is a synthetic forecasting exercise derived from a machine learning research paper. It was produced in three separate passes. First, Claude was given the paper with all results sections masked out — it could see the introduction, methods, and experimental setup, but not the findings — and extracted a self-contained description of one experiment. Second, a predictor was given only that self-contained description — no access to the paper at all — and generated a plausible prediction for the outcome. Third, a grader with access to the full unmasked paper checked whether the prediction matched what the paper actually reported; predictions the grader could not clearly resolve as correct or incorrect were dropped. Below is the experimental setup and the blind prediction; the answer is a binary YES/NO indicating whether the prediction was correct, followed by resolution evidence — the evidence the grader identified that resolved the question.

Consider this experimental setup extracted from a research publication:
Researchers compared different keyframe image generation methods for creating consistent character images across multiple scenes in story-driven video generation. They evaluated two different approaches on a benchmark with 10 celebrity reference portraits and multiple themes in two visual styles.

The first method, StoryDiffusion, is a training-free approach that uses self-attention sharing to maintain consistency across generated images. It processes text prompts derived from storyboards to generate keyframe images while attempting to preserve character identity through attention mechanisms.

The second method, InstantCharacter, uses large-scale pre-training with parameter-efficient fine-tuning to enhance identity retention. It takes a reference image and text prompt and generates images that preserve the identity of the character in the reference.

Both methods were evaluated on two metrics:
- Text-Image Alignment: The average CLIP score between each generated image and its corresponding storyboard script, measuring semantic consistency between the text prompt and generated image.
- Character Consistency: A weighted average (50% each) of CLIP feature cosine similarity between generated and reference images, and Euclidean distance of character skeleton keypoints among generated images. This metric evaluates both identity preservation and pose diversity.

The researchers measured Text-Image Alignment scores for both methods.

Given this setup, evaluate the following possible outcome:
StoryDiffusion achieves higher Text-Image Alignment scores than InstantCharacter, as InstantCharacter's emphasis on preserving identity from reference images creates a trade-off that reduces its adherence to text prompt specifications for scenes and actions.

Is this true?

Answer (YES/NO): NO